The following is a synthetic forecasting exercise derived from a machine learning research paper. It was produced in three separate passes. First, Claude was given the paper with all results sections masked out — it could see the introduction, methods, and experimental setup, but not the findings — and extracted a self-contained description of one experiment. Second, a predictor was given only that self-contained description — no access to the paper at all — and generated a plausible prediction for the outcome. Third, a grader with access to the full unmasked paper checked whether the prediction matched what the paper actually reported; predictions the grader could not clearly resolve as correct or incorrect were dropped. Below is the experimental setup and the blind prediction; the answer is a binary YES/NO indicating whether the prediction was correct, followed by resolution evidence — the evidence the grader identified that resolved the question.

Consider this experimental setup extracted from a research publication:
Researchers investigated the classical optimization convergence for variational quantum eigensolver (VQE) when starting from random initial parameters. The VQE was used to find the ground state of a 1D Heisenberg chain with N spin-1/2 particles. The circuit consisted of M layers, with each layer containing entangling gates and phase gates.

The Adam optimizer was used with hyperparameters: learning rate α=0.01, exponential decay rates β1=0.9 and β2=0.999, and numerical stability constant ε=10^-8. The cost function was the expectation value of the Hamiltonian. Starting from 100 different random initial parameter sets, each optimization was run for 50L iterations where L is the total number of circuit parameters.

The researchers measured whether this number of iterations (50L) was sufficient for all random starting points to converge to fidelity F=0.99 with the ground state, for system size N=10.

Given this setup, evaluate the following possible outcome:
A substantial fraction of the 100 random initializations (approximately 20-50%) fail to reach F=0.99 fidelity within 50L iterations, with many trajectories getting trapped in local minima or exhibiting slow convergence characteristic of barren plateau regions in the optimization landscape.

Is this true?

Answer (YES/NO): NO